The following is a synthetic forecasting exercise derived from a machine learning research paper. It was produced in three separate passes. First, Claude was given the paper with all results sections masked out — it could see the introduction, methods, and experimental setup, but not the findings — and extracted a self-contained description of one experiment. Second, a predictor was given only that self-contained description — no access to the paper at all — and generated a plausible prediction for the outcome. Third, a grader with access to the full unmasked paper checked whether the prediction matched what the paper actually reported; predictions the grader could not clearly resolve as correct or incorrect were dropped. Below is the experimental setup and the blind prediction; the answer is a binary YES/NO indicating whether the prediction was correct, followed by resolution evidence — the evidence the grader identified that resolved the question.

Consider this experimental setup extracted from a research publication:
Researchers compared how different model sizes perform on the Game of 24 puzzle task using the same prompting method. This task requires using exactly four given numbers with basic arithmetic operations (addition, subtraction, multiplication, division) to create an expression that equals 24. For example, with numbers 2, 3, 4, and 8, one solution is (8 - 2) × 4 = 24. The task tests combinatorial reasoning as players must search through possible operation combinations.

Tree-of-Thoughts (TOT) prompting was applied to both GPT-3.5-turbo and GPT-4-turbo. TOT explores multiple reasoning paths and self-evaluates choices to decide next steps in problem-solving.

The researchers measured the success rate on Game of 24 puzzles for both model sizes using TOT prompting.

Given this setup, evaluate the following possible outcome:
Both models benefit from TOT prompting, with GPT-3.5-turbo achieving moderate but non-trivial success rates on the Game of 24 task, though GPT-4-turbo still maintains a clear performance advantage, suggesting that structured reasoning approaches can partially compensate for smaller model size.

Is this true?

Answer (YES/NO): NO